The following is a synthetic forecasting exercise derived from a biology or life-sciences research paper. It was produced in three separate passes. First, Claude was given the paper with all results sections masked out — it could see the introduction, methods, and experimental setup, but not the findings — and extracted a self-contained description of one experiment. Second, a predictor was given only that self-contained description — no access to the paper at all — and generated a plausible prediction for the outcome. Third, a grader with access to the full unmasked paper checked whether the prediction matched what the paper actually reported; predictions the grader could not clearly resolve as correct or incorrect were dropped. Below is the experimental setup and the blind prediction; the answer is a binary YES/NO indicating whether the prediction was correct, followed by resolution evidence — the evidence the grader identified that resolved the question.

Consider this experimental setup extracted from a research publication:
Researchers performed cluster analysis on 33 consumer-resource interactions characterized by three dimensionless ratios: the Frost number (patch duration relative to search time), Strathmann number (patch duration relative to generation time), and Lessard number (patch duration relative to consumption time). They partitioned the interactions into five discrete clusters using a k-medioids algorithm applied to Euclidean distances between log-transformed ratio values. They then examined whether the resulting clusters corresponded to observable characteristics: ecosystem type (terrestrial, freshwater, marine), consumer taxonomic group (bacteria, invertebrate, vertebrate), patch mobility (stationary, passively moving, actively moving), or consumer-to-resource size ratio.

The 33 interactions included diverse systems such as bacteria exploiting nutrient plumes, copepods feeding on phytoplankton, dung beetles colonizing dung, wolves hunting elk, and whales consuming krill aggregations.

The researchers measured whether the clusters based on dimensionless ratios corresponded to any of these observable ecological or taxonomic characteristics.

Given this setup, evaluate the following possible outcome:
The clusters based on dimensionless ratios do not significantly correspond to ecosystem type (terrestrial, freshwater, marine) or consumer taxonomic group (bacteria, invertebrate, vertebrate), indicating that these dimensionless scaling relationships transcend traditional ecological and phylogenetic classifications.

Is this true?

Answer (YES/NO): NO